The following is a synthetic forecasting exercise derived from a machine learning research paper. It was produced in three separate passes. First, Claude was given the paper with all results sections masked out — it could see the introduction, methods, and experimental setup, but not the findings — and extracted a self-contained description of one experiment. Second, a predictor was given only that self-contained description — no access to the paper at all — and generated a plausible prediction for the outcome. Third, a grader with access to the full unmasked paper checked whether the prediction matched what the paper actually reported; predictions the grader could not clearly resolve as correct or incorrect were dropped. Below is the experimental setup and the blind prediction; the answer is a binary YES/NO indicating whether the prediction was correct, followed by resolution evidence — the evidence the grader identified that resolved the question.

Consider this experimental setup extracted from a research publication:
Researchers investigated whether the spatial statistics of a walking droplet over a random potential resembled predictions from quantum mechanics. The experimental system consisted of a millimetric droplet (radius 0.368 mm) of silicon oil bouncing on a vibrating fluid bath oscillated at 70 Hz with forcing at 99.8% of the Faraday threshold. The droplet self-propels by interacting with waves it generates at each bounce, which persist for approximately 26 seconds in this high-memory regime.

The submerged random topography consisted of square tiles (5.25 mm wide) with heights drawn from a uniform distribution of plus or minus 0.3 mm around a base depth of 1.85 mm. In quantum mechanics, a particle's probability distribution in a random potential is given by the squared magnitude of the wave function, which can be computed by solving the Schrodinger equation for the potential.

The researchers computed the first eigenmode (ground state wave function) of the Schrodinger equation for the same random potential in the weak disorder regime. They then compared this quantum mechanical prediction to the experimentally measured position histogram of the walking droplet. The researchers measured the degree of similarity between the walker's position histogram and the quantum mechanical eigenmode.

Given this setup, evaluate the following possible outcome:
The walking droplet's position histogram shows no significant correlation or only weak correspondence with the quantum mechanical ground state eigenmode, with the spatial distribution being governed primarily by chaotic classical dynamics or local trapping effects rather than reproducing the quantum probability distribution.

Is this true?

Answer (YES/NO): NO